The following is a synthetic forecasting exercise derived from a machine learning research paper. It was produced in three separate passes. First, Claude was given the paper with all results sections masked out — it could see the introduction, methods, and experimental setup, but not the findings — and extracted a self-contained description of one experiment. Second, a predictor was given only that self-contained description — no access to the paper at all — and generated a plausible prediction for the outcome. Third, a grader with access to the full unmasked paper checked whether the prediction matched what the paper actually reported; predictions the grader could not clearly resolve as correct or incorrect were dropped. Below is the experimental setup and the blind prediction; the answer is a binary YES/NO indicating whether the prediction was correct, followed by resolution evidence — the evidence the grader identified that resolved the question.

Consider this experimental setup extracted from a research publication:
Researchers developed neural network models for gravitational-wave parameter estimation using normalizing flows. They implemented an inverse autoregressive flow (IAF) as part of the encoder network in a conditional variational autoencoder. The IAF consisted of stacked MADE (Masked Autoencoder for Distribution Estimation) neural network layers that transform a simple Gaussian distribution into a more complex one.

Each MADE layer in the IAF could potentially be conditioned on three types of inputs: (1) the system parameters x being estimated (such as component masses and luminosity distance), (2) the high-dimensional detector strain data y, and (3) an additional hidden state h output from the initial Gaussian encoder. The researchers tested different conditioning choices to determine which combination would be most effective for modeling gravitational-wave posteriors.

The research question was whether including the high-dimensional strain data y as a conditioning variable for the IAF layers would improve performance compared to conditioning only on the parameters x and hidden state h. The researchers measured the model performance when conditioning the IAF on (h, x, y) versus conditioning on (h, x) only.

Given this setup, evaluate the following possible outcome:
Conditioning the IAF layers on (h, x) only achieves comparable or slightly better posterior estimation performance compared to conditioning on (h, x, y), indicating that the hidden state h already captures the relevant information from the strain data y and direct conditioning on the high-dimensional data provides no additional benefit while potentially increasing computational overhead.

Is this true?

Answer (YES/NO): YES